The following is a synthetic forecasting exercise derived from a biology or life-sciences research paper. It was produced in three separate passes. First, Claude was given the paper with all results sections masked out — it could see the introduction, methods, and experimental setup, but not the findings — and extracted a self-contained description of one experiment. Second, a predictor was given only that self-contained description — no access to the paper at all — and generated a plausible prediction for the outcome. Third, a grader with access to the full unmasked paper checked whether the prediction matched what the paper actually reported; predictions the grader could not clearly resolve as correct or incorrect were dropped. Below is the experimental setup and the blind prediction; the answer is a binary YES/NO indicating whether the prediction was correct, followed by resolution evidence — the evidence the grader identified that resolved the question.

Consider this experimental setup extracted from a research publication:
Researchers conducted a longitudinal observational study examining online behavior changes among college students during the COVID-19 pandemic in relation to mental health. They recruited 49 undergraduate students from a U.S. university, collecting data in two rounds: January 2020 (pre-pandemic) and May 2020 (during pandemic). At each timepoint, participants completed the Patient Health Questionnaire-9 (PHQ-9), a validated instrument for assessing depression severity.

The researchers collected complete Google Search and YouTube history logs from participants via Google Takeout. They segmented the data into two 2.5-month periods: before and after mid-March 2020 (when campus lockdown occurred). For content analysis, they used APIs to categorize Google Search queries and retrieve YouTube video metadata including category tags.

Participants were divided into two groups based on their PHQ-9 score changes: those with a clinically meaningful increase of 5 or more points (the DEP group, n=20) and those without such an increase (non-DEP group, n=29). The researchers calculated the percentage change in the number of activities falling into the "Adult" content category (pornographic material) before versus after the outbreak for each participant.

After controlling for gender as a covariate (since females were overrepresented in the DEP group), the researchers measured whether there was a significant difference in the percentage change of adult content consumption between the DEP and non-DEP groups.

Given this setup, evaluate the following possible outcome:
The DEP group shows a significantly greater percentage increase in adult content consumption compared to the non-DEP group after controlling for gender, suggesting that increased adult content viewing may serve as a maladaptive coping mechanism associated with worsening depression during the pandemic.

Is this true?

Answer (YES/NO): YES